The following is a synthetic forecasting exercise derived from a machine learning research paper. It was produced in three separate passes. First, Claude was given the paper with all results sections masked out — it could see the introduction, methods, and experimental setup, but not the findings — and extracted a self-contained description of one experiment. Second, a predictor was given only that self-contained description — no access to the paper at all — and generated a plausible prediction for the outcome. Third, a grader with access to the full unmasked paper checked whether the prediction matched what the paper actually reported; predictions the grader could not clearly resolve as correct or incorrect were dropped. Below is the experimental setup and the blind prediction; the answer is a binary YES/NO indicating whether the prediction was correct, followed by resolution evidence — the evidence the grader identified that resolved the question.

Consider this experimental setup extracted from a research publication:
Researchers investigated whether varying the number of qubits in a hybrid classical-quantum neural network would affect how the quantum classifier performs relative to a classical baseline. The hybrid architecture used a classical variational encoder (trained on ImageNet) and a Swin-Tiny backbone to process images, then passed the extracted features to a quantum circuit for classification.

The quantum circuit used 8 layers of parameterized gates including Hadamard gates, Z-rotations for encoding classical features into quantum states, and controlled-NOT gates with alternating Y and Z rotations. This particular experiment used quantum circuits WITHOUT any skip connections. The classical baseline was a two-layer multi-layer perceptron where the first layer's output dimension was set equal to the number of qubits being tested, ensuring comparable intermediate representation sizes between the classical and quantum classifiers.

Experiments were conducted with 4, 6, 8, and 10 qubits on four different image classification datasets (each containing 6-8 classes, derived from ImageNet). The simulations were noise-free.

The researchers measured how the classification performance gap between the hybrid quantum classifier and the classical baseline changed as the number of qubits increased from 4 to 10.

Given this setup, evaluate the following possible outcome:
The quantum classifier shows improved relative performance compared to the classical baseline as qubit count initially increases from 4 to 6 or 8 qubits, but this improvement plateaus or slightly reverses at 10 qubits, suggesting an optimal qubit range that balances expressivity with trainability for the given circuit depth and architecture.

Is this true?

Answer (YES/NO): NO